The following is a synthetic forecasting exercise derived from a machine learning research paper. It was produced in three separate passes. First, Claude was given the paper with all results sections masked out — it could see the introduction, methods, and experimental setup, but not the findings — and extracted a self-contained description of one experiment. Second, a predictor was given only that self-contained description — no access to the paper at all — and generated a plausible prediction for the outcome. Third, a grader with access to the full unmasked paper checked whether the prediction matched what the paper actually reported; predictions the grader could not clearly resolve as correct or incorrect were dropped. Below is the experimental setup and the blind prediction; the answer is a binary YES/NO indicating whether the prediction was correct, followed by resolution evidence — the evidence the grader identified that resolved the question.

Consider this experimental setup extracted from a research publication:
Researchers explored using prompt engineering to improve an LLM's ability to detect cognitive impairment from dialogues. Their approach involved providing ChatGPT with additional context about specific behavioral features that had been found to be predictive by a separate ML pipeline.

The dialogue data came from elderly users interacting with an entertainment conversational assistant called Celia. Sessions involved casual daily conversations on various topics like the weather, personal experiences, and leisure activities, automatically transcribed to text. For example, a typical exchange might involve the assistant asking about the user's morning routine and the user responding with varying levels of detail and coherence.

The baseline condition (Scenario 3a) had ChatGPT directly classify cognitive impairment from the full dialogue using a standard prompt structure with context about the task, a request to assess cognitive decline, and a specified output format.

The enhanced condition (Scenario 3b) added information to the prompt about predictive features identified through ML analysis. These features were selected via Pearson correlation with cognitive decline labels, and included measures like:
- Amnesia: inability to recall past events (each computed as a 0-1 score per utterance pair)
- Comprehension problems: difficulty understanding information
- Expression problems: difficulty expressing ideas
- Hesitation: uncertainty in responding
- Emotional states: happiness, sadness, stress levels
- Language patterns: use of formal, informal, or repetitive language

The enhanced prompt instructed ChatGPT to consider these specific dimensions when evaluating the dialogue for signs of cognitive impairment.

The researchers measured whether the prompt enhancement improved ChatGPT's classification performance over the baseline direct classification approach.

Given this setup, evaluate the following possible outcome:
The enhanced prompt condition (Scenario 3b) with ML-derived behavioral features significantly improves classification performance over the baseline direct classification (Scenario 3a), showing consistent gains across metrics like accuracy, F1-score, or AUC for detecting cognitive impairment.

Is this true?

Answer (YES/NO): NO